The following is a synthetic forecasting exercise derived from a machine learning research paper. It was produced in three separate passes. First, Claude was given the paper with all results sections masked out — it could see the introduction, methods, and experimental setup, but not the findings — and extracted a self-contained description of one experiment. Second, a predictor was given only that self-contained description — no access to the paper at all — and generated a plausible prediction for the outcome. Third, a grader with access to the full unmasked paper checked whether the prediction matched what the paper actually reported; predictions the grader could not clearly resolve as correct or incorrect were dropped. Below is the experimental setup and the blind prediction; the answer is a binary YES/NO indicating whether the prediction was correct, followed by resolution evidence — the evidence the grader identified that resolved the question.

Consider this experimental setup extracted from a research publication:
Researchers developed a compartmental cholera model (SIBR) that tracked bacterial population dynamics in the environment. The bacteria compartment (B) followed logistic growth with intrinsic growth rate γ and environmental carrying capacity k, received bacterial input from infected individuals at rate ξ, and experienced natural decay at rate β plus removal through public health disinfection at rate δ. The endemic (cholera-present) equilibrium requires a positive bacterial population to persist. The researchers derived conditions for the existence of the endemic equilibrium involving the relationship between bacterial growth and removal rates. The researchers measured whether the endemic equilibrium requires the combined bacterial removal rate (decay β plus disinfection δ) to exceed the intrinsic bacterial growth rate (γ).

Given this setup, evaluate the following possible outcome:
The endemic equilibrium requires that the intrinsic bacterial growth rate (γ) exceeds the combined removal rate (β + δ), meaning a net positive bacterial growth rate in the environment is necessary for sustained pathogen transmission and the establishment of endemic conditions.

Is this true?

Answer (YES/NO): NO